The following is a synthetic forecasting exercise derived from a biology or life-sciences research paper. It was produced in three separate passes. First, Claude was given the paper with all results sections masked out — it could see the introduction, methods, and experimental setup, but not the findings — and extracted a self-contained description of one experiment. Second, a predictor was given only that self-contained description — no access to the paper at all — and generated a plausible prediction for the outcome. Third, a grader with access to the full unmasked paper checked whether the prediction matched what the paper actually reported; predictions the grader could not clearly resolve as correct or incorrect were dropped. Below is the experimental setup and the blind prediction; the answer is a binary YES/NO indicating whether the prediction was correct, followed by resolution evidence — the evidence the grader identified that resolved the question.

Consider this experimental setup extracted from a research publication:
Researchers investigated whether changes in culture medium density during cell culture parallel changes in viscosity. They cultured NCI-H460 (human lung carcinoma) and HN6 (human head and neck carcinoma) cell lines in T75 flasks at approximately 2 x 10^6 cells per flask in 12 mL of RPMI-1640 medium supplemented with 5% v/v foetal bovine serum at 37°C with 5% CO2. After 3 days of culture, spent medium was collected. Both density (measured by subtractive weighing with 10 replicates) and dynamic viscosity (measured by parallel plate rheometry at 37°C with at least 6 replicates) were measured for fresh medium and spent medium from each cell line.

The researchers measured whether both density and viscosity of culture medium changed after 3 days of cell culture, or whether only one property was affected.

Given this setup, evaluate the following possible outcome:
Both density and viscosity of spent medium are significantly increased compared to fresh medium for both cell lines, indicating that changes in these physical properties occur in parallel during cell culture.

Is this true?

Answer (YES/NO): NO